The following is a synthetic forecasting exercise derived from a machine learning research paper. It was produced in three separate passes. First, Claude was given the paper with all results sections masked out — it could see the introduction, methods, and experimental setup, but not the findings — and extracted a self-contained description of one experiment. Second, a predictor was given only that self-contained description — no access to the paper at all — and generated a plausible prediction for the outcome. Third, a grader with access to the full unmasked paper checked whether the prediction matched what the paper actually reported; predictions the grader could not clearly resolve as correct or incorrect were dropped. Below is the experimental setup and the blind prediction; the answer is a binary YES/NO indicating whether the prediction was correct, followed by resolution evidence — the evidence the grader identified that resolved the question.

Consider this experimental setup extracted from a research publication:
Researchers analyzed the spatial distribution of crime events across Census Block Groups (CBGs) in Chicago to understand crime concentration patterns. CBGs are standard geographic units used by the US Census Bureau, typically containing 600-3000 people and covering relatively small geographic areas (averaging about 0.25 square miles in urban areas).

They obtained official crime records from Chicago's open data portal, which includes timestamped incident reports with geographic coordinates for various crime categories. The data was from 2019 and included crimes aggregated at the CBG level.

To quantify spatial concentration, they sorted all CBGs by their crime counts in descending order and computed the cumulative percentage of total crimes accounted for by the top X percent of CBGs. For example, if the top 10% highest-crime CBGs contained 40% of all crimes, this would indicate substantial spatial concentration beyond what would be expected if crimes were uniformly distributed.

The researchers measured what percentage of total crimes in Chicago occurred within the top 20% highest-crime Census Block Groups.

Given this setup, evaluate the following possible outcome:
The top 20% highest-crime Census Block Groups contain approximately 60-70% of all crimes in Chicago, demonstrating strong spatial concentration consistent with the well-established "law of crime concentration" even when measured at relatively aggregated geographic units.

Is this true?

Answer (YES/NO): NO